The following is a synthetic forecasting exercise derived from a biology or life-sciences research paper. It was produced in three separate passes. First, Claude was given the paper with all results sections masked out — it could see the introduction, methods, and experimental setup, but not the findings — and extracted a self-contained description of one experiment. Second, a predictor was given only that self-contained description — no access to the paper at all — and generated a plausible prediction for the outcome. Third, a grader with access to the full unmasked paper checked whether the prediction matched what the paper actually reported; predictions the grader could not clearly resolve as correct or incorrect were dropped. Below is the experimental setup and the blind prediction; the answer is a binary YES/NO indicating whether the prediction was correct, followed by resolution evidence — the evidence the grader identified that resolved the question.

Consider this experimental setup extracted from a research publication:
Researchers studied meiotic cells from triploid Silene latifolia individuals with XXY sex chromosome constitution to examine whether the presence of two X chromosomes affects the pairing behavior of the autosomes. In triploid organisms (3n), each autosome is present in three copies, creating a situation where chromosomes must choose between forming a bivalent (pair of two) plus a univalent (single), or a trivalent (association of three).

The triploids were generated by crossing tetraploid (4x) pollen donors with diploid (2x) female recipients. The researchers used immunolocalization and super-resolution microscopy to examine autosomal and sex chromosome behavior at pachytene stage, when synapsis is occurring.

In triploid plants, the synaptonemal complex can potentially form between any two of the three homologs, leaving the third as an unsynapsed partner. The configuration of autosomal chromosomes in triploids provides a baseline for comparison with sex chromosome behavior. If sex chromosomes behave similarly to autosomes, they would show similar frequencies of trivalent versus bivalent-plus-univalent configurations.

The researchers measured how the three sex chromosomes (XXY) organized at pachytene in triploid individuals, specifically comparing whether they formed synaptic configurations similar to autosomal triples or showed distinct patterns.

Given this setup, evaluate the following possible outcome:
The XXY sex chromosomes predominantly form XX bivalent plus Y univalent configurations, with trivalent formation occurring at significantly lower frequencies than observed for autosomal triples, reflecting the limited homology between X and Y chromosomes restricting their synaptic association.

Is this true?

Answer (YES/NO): NO